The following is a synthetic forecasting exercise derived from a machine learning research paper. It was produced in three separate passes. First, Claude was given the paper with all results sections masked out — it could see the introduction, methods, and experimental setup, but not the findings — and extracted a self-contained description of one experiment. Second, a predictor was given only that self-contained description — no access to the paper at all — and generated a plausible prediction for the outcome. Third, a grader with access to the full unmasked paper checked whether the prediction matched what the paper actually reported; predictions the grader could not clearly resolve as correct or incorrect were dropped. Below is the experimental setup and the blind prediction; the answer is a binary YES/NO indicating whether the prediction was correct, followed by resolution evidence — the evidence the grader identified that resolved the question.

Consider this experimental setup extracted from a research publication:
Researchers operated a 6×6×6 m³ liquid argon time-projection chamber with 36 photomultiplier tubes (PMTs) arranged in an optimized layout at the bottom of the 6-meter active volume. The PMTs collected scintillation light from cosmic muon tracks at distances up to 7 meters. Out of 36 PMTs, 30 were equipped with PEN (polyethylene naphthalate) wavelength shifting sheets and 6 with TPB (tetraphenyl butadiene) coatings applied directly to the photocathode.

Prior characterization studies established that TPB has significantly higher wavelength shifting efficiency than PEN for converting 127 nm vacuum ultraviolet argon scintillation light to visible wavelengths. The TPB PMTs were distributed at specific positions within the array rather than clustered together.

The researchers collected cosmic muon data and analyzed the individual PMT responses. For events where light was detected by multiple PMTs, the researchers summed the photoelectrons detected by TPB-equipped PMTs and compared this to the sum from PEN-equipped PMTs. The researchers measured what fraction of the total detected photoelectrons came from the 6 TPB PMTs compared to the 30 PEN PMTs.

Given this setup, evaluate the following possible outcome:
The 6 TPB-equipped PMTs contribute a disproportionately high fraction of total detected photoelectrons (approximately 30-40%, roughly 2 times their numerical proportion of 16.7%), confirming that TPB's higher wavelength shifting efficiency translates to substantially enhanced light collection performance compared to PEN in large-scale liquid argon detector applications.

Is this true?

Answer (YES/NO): YES